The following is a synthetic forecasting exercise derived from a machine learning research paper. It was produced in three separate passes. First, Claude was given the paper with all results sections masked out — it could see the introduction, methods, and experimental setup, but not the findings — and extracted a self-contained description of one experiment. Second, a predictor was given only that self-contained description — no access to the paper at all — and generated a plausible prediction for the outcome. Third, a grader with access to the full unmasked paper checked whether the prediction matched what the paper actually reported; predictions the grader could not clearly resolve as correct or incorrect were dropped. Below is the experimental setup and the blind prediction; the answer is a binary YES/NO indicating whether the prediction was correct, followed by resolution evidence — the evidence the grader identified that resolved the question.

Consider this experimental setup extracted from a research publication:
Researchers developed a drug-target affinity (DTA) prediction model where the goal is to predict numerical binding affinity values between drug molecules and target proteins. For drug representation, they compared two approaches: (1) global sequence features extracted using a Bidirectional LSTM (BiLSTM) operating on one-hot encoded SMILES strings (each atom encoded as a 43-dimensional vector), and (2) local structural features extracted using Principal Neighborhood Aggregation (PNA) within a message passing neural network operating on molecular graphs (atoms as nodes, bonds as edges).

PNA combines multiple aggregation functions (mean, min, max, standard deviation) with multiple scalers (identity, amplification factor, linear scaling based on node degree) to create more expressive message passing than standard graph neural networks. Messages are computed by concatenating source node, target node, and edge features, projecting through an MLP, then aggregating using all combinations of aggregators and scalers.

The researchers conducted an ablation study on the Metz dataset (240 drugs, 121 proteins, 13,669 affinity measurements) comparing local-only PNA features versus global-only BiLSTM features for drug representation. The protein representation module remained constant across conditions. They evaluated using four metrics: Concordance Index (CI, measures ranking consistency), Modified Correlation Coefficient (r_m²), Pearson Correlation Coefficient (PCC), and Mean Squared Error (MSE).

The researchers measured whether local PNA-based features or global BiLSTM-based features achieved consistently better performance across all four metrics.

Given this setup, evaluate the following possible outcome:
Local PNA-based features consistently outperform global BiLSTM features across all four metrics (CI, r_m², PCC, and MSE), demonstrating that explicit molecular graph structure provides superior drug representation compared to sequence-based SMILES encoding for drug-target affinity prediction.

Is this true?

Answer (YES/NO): YES